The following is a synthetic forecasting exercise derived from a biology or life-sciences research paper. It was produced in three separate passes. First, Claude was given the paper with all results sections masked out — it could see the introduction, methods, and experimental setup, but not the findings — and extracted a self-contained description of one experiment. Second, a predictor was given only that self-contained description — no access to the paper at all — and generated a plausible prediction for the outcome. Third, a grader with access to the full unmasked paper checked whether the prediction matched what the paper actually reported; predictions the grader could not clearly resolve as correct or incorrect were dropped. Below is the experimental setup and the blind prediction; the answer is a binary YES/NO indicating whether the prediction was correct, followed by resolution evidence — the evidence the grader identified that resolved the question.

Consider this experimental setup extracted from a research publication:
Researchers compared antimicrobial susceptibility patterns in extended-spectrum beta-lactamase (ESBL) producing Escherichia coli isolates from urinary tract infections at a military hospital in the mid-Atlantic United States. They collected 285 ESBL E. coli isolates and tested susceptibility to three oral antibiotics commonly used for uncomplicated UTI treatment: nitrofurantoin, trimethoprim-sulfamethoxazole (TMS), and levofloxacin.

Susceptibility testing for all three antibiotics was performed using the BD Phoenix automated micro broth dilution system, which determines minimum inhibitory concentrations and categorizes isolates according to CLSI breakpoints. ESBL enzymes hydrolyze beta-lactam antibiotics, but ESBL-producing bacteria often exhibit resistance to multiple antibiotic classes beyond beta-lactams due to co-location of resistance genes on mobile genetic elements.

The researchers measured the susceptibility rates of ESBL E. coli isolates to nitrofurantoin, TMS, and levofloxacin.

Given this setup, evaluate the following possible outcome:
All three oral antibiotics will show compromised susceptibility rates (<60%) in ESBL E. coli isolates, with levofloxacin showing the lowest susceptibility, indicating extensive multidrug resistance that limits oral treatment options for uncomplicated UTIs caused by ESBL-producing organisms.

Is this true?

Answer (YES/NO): NO